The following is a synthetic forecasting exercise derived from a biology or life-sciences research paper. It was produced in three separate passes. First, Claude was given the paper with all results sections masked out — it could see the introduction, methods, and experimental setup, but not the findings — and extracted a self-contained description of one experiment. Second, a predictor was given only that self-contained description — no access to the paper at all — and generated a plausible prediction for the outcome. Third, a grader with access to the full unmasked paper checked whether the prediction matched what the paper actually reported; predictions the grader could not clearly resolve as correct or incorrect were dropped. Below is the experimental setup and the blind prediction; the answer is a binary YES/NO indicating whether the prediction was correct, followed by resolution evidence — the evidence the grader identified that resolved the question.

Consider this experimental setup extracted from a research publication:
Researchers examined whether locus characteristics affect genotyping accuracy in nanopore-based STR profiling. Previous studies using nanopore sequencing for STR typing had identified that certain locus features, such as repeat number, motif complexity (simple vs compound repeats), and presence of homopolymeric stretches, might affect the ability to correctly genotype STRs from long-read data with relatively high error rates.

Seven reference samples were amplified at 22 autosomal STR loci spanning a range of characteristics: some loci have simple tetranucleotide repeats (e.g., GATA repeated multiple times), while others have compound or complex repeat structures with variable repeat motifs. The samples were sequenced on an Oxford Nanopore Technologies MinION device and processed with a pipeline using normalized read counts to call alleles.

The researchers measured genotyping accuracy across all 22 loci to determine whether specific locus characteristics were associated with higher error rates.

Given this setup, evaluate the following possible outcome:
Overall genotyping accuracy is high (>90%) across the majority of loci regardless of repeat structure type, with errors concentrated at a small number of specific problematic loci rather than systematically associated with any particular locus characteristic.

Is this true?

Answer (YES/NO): YES